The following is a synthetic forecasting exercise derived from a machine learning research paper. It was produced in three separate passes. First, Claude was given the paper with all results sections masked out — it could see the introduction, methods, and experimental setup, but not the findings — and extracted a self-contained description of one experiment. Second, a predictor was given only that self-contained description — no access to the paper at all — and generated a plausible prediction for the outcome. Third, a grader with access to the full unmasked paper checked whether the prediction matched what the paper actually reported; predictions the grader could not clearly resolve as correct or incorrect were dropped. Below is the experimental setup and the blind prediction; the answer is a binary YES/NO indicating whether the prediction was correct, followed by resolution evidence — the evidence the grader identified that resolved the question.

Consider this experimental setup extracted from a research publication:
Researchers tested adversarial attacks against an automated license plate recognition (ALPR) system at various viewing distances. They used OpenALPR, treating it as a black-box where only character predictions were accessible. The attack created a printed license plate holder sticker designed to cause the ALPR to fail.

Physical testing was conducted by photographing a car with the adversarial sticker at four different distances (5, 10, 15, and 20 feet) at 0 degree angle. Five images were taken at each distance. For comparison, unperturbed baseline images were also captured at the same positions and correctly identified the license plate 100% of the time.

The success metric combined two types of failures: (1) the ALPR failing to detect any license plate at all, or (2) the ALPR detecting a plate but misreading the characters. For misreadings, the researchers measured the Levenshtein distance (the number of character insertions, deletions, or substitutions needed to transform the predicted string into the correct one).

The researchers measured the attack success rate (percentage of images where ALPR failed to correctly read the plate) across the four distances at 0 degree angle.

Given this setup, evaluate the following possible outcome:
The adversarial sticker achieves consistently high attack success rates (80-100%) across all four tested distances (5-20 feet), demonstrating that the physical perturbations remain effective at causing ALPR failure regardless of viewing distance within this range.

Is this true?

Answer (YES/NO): YES